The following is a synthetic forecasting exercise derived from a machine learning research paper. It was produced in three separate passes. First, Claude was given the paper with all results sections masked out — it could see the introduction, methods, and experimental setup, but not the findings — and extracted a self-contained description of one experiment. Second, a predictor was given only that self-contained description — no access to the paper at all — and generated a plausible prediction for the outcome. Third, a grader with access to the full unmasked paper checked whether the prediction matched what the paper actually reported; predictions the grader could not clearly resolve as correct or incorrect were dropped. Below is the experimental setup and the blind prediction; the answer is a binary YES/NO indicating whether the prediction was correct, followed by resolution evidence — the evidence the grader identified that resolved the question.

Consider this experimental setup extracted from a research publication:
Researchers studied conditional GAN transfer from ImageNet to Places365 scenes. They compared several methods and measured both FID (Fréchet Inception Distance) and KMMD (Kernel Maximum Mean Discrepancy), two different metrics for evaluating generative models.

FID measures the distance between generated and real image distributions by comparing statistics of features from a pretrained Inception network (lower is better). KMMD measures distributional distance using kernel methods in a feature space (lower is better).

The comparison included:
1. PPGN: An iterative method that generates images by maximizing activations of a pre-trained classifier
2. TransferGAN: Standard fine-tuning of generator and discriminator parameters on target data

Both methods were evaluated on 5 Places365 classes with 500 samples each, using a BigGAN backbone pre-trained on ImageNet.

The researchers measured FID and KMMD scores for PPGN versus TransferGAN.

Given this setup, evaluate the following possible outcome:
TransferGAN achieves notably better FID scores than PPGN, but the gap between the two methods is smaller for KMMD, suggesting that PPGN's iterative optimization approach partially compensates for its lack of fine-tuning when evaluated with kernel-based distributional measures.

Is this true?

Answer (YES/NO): YES